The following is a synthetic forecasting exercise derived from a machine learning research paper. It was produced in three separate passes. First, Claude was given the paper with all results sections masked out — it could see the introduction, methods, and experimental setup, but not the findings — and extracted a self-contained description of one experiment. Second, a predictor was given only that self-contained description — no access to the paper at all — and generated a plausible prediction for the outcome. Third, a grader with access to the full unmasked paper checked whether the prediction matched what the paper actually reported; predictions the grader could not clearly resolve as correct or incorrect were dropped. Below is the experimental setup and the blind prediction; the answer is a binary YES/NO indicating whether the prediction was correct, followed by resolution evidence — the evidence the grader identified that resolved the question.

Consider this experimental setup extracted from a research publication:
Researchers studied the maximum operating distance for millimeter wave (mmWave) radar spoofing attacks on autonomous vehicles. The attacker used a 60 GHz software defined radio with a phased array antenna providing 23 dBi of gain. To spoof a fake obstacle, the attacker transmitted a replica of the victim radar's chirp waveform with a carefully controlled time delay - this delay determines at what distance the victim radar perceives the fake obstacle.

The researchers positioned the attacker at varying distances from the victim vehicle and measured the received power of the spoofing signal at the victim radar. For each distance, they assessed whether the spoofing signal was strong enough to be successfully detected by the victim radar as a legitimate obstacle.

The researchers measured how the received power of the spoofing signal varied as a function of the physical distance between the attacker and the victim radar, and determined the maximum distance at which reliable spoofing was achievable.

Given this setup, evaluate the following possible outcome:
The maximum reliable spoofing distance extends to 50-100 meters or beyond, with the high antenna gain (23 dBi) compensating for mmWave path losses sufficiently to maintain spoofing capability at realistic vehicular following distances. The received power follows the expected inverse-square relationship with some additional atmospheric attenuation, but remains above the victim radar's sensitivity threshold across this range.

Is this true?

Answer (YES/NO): NO